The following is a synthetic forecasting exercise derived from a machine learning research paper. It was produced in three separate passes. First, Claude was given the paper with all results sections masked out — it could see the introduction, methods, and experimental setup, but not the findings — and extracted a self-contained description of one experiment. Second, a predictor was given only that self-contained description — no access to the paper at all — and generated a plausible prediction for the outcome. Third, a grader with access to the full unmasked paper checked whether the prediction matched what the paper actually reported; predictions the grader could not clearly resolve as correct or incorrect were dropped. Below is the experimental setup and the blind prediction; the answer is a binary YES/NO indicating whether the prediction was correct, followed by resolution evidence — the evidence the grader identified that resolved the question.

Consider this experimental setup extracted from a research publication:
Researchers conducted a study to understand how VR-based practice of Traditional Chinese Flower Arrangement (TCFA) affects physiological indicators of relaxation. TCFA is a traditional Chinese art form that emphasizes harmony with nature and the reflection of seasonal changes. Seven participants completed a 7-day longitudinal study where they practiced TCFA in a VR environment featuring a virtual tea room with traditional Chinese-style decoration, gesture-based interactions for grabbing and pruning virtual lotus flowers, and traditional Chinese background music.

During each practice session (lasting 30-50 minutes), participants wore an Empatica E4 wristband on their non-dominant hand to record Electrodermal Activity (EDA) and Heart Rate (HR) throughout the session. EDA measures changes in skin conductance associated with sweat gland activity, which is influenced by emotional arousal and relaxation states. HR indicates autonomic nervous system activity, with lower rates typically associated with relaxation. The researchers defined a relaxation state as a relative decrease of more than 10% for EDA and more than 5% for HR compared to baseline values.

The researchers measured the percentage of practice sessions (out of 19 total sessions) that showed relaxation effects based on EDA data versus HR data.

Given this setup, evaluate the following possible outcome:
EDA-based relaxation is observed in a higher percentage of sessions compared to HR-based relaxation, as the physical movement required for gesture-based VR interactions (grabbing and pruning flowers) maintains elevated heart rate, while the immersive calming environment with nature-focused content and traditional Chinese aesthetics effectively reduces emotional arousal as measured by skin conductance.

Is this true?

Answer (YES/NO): YES